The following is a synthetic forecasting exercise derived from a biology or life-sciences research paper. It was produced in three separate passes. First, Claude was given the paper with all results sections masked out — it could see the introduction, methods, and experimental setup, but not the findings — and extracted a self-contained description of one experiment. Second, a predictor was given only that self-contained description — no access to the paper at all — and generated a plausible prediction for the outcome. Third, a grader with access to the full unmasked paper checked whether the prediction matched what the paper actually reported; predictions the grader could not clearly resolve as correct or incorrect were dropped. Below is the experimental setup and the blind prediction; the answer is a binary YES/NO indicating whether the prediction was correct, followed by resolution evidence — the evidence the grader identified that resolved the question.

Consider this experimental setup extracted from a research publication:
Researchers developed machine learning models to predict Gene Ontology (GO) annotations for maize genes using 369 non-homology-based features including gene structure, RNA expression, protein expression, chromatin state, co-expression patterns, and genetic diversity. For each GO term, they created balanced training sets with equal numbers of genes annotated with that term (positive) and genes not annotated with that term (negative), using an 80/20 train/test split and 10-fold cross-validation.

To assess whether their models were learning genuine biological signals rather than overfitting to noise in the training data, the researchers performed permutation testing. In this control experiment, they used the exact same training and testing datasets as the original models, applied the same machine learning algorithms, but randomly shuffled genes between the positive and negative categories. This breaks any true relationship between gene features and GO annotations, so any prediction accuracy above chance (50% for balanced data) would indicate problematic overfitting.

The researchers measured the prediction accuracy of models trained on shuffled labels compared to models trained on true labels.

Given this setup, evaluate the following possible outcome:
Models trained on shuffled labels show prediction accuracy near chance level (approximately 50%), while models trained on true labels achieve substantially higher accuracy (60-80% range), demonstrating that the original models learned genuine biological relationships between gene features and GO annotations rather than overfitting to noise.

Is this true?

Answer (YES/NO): YES